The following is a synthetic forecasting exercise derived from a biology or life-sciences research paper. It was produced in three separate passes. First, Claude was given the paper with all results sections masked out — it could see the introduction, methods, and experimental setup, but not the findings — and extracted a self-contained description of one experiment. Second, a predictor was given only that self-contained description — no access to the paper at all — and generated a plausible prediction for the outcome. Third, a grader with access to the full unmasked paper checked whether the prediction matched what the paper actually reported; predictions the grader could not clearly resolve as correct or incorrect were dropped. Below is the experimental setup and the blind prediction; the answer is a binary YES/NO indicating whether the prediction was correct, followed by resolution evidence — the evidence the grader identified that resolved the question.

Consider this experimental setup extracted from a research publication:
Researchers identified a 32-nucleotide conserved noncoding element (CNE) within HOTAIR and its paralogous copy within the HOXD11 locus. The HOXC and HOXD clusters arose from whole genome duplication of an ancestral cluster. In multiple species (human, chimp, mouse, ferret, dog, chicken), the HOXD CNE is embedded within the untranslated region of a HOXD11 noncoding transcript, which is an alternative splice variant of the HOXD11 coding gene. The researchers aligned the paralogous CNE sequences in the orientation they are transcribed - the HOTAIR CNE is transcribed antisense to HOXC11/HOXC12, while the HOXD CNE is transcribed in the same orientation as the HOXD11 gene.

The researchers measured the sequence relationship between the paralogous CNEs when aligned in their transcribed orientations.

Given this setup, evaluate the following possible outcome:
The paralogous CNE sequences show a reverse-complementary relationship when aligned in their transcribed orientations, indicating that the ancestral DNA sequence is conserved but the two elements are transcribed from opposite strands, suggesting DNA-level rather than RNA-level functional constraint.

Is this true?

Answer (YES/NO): NO